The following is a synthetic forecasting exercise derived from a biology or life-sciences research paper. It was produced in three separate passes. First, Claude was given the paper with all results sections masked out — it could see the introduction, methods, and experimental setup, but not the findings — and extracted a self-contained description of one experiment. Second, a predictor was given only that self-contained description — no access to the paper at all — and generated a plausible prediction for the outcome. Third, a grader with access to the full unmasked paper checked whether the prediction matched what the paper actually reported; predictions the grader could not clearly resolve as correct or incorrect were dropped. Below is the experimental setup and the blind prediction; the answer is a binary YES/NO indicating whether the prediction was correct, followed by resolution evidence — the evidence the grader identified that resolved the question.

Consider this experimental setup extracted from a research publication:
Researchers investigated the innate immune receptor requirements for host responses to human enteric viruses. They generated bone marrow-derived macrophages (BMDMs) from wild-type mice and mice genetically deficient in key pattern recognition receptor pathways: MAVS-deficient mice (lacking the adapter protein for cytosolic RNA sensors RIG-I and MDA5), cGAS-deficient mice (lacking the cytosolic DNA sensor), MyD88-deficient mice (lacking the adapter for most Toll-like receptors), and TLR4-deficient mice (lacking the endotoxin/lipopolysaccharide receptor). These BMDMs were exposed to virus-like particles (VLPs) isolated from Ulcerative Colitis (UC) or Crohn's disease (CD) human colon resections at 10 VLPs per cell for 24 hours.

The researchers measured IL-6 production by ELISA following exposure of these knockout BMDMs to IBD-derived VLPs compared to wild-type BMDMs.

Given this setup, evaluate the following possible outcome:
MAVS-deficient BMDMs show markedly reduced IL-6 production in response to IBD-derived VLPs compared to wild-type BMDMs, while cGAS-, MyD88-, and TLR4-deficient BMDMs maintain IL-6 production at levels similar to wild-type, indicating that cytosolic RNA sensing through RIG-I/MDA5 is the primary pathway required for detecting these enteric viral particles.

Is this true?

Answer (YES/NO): NO